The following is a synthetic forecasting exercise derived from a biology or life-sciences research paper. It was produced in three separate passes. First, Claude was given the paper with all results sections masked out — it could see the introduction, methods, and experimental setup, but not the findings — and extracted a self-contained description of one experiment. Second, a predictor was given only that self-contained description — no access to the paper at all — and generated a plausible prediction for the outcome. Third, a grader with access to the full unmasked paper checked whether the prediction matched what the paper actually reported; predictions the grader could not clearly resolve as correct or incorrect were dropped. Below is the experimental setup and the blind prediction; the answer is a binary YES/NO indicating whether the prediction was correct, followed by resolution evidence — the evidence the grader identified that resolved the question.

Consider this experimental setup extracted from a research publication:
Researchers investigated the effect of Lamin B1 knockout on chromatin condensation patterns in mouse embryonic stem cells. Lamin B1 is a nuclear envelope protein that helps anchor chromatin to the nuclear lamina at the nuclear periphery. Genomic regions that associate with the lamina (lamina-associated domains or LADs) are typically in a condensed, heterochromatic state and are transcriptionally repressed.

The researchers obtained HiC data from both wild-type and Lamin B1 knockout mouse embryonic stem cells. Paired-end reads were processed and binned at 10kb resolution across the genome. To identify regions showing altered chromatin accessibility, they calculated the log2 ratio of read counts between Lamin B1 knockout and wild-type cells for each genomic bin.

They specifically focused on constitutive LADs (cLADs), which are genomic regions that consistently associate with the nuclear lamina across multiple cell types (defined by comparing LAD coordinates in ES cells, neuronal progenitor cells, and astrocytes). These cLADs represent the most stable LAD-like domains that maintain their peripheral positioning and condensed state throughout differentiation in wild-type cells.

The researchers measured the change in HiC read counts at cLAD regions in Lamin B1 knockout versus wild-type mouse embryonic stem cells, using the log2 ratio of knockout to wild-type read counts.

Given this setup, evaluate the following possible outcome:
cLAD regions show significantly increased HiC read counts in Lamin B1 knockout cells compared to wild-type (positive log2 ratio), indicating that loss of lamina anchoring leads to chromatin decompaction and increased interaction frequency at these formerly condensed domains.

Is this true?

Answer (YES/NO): YES